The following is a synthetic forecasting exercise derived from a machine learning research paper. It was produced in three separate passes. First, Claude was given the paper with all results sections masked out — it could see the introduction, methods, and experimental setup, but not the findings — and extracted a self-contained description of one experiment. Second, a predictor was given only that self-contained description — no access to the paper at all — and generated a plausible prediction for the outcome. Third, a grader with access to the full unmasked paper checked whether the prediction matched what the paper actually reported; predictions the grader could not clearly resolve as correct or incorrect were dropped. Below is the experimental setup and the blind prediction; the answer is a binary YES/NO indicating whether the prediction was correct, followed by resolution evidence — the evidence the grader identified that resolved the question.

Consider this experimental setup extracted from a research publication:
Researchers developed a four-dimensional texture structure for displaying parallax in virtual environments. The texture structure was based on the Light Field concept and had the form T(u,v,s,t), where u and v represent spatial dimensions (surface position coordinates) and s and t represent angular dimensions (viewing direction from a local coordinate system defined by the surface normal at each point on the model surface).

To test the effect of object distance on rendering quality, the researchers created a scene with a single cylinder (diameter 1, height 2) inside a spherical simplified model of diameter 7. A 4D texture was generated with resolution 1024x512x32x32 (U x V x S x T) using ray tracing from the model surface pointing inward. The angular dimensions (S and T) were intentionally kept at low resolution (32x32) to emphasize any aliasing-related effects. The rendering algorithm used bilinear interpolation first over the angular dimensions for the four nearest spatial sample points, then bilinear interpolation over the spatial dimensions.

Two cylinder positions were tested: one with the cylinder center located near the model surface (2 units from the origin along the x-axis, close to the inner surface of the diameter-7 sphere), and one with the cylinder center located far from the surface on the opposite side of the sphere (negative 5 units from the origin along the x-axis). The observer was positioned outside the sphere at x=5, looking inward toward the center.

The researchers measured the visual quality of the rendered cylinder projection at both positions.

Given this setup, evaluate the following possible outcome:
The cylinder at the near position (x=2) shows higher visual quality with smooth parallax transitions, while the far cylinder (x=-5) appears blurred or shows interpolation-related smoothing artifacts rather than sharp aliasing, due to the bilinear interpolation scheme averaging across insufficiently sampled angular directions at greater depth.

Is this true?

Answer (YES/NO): NO